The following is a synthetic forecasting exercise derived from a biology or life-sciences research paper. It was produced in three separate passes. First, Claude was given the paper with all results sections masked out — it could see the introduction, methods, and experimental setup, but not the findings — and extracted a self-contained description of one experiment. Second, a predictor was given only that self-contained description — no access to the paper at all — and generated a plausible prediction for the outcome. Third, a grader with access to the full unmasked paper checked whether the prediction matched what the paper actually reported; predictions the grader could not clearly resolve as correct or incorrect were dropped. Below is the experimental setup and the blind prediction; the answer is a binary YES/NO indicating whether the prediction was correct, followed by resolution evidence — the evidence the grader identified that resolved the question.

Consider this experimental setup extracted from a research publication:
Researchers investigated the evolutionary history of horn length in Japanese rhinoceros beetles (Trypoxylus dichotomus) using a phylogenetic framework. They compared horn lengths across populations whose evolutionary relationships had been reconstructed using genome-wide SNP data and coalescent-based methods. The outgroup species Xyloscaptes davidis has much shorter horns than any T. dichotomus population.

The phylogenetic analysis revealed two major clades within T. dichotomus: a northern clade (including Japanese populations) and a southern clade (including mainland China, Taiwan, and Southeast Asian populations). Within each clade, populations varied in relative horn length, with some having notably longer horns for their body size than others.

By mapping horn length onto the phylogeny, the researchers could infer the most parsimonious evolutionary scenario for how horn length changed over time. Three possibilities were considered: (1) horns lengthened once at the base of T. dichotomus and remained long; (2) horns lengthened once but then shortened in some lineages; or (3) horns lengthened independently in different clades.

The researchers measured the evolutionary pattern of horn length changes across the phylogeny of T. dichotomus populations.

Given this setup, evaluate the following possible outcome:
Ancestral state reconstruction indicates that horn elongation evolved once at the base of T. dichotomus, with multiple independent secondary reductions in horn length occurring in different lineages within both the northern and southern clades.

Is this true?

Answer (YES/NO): NO